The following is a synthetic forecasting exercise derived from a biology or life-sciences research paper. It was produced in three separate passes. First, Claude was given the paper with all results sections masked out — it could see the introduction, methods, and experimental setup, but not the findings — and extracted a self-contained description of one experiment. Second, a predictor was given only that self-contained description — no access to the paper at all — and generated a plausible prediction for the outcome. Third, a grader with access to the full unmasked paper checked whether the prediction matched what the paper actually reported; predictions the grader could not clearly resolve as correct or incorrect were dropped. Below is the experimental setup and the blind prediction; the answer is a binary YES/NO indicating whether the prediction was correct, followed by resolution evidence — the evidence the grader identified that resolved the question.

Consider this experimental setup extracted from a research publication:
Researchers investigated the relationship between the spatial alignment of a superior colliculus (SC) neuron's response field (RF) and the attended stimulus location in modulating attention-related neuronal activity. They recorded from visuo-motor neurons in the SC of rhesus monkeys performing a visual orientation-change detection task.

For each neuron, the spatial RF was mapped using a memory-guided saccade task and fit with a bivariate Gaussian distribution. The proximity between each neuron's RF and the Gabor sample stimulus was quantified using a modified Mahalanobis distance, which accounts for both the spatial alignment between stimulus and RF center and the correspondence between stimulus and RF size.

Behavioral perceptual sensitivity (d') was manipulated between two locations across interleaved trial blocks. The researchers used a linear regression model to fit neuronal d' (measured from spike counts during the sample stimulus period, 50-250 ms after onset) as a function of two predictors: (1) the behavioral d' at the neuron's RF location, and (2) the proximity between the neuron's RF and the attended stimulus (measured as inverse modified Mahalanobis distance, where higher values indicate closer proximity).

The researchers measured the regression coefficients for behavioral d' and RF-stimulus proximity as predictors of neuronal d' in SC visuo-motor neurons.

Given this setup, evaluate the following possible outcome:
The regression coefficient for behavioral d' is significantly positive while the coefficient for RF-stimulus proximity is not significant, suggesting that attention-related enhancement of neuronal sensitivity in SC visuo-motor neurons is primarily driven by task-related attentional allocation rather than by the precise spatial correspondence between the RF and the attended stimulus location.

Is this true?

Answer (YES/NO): NO